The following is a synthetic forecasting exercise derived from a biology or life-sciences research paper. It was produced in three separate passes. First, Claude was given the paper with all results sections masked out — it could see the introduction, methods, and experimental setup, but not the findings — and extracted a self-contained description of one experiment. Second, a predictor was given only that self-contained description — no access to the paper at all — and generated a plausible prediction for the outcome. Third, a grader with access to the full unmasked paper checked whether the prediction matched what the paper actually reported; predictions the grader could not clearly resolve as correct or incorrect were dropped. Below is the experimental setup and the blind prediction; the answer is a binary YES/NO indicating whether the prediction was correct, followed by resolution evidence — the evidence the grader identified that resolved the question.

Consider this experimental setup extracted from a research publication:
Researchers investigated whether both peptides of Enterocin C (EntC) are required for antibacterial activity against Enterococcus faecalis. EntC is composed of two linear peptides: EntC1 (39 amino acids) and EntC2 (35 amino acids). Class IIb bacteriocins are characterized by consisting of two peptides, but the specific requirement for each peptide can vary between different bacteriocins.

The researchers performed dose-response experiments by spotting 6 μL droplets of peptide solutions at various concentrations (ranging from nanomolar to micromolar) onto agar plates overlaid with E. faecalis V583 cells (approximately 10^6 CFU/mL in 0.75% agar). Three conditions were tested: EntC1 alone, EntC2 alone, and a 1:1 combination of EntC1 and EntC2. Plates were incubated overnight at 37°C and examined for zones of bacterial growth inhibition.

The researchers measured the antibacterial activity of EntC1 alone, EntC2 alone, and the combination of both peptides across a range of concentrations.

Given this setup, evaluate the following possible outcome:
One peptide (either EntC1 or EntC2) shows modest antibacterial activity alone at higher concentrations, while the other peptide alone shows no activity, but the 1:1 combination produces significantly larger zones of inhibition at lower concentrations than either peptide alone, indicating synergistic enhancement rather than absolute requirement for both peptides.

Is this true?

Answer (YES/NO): NO